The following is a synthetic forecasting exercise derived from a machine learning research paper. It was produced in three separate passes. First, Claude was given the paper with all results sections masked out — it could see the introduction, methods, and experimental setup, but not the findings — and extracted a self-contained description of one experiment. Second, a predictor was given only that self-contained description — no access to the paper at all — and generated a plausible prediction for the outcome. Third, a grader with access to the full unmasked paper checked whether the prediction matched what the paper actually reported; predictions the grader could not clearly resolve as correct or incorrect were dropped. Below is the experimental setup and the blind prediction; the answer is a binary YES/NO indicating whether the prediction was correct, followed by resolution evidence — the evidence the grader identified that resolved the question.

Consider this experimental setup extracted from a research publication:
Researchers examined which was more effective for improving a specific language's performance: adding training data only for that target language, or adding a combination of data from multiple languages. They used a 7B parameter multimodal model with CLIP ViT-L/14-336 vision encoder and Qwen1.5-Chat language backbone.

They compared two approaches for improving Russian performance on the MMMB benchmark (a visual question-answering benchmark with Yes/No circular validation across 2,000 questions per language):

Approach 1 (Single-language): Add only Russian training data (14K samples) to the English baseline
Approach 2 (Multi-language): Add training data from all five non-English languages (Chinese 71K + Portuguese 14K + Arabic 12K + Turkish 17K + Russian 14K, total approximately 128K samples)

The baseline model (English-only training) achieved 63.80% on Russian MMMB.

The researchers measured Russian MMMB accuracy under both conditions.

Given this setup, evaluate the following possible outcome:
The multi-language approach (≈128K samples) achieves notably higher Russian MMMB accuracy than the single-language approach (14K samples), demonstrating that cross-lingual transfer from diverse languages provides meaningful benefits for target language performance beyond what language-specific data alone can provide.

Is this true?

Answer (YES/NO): YES